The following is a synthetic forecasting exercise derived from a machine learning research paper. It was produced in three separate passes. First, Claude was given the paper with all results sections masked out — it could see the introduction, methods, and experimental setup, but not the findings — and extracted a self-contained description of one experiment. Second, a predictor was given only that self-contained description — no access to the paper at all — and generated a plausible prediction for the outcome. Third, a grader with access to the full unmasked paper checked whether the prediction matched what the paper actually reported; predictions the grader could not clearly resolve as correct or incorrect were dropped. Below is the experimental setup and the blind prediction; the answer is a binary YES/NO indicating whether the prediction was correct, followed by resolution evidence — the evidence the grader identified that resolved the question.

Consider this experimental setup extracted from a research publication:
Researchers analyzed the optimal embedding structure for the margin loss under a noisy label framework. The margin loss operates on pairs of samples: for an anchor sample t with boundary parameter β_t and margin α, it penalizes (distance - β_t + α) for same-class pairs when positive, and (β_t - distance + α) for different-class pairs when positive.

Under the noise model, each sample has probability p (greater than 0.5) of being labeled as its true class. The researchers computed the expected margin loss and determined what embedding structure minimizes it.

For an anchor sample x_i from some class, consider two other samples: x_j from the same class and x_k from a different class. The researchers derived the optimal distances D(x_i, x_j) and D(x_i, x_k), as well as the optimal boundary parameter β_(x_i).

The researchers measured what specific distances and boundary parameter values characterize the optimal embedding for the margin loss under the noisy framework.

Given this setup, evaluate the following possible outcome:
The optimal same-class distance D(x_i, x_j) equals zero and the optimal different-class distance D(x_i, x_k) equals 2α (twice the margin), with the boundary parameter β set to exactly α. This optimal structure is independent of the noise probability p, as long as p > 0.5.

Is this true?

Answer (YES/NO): YES